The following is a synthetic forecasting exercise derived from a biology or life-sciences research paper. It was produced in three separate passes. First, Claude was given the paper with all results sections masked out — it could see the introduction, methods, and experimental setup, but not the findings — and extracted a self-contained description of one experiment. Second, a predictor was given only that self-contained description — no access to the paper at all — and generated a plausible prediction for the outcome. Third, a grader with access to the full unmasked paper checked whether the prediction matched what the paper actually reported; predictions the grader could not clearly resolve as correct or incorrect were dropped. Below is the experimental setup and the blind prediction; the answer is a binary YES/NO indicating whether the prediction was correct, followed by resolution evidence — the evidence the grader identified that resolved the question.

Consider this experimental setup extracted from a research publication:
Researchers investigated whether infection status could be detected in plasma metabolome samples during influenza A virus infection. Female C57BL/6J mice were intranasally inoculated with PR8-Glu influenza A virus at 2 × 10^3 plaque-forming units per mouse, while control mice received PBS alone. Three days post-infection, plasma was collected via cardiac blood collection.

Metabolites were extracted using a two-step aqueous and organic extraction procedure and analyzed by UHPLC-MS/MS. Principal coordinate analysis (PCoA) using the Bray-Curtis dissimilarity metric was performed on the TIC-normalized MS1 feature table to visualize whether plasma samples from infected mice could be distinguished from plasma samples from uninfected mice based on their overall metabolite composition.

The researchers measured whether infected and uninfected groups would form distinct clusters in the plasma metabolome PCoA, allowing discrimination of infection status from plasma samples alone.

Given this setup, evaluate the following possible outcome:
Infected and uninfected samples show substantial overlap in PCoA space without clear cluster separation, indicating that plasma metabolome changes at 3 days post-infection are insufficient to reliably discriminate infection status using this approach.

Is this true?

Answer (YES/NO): YES